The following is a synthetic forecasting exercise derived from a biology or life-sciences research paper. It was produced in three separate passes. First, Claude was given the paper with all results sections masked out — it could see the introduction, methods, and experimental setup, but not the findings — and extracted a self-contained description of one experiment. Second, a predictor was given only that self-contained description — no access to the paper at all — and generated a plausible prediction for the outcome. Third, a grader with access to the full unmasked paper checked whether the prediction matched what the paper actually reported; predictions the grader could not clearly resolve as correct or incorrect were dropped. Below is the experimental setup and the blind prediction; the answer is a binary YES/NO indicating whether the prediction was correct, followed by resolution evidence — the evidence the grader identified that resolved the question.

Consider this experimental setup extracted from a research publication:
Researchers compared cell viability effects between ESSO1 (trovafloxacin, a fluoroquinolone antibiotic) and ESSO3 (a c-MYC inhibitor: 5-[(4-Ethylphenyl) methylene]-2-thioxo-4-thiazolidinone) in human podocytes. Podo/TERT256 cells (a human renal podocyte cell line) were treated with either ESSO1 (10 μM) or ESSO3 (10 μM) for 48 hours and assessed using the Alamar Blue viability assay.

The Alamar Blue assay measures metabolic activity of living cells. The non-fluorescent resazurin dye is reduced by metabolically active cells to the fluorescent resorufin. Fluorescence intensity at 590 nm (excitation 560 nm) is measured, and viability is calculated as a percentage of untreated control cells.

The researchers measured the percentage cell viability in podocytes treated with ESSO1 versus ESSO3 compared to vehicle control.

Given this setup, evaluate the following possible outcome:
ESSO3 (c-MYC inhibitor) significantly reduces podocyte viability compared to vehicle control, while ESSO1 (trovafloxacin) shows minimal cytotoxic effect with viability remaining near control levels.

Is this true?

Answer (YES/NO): NO